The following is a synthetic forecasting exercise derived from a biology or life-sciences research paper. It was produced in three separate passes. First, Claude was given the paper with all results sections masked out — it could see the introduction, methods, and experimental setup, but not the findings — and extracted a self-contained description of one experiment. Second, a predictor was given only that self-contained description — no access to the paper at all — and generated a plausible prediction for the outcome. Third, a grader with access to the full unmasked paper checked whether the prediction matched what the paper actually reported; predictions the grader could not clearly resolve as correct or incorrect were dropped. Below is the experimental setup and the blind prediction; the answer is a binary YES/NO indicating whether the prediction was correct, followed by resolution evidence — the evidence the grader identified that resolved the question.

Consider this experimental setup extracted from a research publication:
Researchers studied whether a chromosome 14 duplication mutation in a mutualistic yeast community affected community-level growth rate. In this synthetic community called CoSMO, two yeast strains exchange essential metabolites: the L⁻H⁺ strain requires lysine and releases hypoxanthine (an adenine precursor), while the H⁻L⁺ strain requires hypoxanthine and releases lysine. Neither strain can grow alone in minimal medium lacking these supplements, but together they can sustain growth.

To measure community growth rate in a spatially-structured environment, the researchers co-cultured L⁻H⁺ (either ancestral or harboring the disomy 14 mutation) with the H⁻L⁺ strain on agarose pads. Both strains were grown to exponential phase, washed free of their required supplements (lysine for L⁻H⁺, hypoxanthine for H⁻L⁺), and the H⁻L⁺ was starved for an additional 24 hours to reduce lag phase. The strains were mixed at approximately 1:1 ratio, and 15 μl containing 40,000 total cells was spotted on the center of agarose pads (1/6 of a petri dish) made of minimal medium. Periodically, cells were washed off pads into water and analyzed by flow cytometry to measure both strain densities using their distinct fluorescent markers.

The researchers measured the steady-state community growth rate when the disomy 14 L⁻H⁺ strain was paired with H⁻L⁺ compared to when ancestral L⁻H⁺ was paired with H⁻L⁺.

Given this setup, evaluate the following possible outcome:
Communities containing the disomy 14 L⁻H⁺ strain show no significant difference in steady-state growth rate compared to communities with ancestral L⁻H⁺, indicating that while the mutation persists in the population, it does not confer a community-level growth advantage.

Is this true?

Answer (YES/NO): YES